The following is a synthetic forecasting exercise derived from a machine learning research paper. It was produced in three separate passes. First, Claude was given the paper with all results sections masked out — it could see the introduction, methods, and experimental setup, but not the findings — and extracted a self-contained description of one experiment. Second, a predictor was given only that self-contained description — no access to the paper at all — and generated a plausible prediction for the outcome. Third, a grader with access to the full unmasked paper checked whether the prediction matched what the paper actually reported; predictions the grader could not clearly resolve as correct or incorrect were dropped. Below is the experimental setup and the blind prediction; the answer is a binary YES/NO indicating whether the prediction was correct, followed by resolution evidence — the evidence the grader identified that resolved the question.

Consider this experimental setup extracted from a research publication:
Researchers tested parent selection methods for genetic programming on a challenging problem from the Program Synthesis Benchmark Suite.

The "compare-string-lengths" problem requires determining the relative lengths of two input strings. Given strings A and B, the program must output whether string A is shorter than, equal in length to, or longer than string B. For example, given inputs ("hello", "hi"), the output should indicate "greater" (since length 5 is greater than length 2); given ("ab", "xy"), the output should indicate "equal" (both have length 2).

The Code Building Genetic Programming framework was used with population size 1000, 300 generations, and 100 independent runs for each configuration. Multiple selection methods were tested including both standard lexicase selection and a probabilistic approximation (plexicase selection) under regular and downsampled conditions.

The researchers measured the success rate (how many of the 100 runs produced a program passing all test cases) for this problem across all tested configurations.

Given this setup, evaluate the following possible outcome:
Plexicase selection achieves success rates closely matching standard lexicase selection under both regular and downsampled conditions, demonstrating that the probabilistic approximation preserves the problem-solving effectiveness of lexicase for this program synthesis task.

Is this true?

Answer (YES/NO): NO